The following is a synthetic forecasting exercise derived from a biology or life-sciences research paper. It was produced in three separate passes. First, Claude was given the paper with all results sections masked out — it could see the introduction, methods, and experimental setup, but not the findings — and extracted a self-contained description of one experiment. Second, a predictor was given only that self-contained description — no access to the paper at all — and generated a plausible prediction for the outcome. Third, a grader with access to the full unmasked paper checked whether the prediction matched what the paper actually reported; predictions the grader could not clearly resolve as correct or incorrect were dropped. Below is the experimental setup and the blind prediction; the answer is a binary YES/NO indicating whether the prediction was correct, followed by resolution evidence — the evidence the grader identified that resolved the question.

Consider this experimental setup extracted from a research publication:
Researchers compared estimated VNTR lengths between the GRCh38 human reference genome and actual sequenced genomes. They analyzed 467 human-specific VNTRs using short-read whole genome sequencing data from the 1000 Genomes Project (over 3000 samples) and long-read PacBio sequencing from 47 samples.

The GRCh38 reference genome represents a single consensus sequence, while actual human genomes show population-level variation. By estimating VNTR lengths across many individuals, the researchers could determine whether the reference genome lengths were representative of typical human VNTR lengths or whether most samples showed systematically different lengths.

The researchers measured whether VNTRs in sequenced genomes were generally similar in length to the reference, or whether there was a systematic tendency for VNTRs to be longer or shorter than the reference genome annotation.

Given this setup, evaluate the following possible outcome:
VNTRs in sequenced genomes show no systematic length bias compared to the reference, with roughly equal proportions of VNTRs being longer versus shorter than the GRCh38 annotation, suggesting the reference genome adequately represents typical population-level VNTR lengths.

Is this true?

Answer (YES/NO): NO